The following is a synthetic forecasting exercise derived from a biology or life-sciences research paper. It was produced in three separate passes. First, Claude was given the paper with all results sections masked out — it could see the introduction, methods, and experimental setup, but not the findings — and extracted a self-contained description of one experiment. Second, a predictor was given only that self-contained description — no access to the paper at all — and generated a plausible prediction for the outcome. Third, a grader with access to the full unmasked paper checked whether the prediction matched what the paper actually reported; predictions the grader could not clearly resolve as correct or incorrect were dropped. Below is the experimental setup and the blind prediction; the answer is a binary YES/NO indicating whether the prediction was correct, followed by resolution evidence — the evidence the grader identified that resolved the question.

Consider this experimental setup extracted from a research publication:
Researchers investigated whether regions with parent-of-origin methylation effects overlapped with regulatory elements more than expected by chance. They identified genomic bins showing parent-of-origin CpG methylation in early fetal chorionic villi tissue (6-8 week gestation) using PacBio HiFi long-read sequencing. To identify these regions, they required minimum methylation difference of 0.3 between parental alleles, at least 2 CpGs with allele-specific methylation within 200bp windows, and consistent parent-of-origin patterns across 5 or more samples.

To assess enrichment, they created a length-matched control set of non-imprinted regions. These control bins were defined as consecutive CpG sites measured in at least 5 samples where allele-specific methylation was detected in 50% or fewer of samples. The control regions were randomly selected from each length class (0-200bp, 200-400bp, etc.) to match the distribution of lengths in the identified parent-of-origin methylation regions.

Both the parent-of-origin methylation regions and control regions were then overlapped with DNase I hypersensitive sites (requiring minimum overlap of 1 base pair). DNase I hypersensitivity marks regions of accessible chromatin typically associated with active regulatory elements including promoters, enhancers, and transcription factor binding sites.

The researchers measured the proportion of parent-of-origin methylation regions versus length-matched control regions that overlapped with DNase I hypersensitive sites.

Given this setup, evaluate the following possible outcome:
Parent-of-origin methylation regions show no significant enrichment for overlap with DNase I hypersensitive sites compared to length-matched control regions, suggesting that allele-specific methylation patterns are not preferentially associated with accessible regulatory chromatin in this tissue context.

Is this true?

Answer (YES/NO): NO